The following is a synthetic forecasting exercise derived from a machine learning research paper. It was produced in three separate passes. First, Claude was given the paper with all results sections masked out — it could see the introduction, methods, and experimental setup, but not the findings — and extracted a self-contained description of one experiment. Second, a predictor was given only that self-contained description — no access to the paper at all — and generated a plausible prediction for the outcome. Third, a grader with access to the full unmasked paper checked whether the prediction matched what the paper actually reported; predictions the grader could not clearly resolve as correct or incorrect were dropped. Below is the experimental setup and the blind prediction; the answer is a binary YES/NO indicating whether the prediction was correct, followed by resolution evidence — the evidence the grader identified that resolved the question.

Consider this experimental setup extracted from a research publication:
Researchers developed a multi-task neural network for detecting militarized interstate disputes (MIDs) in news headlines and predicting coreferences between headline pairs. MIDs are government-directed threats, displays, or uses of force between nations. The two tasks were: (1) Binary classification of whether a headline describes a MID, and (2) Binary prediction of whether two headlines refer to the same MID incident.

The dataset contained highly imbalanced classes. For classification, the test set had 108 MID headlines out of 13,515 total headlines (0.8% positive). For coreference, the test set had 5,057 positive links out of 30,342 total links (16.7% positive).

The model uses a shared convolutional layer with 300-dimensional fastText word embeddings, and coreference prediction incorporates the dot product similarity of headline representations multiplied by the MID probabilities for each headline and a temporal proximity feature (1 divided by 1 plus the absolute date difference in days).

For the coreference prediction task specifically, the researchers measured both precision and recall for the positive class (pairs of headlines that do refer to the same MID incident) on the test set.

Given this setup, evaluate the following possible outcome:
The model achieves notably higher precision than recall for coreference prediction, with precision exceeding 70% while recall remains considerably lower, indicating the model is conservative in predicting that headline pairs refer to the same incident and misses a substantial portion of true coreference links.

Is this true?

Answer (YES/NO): YES